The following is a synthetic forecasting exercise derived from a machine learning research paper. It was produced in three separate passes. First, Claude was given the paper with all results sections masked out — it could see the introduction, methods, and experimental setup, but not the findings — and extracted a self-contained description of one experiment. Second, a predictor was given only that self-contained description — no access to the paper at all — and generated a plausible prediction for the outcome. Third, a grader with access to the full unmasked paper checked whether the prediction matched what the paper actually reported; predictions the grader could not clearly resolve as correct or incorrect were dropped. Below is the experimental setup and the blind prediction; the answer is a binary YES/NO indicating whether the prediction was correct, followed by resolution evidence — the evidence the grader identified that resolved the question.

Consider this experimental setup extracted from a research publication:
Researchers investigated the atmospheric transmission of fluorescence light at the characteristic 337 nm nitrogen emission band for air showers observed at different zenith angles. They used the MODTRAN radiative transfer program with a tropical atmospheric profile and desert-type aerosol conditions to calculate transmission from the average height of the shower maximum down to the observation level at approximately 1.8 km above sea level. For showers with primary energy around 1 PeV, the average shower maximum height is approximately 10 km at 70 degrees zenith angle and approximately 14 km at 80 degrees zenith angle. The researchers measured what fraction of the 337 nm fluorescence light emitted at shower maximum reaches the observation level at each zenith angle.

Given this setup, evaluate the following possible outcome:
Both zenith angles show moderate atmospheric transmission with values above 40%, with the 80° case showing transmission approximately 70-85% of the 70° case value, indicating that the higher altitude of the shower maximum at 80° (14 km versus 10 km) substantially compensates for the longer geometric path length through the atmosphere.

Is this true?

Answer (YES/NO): NO